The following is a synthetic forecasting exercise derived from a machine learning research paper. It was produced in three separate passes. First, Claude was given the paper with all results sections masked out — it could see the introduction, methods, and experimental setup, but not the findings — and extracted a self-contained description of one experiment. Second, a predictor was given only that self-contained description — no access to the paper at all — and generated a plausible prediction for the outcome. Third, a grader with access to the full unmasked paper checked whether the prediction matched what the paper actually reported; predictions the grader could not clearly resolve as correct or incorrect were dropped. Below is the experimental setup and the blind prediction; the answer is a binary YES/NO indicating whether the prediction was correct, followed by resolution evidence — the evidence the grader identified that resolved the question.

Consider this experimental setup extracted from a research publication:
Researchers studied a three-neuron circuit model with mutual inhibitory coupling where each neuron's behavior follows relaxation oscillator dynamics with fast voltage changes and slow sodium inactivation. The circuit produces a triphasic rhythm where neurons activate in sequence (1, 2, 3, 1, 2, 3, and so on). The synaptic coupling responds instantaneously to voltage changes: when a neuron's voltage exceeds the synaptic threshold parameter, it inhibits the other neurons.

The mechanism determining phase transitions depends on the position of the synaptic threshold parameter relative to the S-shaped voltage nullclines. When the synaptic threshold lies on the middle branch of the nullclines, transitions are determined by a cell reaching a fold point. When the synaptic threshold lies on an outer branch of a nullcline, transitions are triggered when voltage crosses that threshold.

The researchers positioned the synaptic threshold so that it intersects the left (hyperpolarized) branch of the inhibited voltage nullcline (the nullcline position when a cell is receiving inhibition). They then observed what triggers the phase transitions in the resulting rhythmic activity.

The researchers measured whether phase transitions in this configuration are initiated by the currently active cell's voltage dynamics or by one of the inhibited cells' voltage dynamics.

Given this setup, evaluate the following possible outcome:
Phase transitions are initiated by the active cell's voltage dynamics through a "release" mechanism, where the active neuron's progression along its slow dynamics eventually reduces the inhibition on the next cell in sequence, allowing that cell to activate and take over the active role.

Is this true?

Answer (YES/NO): NO